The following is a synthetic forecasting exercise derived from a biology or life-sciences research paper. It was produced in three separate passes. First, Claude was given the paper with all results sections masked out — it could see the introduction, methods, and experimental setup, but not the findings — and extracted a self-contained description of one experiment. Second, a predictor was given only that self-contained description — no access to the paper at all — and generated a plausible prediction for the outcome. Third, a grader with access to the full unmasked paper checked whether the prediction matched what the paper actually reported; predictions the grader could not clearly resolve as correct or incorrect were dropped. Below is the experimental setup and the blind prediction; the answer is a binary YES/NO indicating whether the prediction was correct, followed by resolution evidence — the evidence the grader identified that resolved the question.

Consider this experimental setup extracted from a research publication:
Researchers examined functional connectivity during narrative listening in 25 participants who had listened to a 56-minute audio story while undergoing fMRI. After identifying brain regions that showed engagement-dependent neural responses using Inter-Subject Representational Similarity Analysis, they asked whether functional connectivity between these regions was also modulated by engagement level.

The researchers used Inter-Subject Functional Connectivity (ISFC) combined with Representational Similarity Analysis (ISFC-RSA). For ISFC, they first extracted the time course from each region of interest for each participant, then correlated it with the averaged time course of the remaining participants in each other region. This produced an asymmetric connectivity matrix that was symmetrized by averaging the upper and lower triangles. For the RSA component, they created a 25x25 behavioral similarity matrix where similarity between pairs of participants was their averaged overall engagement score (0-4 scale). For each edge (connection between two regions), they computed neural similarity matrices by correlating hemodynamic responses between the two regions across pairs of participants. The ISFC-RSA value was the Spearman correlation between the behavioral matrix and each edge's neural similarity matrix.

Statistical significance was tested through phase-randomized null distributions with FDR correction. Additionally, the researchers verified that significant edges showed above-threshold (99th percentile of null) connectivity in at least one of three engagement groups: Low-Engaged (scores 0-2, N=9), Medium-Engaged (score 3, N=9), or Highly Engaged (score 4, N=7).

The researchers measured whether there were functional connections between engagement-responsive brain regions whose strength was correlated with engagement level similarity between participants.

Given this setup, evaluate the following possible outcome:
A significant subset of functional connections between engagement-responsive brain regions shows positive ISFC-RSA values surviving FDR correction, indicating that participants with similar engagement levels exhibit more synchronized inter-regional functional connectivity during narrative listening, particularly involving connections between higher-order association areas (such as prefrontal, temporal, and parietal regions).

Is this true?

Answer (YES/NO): YES